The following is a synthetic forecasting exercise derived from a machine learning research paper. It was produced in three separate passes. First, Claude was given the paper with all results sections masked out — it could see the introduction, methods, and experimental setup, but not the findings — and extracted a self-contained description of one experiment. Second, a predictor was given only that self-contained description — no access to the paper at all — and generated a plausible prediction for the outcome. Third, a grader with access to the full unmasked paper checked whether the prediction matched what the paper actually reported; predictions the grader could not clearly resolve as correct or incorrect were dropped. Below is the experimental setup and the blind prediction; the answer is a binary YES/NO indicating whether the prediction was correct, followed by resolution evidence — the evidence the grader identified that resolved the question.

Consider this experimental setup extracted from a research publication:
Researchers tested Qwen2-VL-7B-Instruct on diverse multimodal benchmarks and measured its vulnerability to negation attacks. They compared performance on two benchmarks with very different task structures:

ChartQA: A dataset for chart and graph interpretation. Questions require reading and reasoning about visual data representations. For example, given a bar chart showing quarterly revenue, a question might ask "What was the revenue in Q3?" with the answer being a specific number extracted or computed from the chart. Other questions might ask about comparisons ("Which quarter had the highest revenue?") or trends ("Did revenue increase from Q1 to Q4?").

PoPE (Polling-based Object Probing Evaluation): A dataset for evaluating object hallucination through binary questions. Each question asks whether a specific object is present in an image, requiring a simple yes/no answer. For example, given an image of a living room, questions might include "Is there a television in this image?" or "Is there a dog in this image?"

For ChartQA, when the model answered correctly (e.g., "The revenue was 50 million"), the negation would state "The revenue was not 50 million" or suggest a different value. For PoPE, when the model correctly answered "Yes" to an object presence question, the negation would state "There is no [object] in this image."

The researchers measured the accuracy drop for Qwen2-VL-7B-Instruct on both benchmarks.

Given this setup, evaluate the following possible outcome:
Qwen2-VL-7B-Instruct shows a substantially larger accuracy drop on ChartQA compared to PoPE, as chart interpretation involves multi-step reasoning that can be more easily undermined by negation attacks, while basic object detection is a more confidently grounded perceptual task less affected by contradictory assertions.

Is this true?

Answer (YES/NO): NO